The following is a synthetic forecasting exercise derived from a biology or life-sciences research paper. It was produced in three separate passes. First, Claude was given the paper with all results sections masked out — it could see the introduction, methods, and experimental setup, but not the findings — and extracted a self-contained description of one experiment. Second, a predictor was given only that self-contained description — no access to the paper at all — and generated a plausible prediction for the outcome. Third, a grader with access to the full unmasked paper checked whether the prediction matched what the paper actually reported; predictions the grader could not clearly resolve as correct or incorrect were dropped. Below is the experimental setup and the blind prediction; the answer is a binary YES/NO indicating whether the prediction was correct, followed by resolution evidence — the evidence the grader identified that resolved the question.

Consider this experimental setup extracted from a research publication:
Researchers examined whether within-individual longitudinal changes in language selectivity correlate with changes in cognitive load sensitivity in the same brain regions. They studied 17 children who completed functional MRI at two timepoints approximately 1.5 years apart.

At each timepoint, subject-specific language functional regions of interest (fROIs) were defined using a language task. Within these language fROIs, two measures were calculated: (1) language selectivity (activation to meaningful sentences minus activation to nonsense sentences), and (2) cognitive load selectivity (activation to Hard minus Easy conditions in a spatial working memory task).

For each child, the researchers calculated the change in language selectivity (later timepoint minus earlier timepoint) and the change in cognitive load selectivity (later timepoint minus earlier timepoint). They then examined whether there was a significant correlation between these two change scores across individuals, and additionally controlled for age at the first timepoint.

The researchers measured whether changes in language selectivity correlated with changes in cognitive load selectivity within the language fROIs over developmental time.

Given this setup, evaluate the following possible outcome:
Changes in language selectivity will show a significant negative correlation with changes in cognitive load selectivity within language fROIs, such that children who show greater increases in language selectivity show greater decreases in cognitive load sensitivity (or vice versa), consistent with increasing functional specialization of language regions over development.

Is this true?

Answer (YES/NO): NO